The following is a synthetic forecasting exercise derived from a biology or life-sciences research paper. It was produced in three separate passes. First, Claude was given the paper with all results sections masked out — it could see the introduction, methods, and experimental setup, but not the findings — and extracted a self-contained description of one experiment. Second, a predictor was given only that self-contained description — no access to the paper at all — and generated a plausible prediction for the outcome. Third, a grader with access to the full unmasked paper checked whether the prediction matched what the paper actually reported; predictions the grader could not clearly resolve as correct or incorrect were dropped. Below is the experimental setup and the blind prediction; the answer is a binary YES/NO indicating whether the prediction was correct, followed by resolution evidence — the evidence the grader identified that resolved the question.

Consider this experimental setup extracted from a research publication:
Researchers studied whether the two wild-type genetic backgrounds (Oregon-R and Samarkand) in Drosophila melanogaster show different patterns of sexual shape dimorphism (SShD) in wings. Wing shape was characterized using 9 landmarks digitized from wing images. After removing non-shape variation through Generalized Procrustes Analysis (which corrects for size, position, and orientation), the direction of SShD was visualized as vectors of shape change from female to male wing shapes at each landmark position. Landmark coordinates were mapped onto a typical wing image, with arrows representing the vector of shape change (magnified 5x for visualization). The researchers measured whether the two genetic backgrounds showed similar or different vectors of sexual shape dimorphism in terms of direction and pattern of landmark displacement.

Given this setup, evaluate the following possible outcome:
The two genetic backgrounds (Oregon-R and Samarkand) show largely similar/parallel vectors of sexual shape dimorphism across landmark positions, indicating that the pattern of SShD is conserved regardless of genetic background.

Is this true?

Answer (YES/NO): YES